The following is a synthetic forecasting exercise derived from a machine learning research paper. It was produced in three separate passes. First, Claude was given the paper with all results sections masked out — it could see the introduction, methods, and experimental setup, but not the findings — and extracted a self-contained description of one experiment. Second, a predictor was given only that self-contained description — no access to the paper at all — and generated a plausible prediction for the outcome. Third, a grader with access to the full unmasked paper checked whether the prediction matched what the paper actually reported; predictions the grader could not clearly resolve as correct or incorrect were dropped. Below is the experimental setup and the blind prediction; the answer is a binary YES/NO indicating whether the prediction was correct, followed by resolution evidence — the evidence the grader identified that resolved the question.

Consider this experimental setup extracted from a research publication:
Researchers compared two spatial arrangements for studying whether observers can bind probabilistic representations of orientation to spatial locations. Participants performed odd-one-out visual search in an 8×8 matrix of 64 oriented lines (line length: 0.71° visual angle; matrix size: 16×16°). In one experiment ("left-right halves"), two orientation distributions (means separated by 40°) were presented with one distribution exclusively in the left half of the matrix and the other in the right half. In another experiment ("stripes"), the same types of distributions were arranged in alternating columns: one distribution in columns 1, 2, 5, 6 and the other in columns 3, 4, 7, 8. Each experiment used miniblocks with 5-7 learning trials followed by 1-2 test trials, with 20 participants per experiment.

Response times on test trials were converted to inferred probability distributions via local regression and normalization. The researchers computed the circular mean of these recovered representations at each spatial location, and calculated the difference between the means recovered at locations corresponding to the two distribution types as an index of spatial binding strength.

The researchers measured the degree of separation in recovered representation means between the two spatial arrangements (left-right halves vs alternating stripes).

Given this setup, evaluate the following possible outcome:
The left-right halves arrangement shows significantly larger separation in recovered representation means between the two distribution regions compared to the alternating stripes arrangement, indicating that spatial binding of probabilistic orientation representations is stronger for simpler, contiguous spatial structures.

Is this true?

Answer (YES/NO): YES